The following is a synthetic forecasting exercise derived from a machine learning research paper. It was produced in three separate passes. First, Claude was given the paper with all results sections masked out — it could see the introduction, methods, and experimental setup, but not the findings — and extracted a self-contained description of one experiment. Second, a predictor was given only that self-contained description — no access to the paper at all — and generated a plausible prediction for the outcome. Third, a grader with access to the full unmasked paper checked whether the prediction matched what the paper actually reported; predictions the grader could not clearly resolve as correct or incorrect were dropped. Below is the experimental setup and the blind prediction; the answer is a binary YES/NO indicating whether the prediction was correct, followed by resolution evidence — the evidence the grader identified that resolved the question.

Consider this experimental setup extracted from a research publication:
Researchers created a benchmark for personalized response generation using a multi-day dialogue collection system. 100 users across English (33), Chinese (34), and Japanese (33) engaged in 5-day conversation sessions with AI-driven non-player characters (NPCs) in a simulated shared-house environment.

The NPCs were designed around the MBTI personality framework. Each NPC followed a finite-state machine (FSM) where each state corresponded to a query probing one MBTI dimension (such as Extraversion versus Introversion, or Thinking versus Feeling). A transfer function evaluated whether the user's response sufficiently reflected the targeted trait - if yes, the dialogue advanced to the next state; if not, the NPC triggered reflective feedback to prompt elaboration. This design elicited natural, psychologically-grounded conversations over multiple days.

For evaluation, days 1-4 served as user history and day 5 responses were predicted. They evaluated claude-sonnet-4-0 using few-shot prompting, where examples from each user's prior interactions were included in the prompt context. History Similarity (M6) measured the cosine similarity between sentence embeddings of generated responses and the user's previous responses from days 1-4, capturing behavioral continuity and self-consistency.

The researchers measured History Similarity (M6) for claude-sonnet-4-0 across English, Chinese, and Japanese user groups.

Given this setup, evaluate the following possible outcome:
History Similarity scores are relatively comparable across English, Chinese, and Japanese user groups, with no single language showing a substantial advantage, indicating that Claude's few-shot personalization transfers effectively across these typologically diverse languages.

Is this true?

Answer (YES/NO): NO